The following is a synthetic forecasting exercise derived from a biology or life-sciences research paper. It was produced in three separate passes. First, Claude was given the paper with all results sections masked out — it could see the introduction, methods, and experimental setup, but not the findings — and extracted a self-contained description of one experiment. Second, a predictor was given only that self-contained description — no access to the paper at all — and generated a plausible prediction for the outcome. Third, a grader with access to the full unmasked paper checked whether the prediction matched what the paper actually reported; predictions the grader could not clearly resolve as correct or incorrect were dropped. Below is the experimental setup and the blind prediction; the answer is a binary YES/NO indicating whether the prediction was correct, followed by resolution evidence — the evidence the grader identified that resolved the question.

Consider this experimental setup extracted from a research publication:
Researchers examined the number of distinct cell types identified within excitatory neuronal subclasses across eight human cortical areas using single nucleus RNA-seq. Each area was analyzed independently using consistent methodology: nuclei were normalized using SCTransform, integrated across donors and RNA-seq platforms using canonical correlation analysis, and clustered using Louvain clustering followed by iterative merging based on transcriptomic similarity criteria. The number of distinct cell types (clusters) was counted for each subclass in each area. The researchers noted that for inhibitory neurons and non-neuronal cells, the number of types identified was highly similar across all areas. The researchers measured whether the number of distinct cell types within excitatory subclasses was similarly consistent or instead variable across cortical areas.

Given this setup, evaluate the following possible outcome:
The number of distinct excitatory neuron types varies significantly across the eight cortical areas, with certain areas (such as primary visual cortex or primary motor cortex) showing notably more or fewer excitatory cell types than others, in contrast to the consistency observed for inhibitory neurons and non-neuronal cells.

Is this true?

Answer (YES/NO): YES